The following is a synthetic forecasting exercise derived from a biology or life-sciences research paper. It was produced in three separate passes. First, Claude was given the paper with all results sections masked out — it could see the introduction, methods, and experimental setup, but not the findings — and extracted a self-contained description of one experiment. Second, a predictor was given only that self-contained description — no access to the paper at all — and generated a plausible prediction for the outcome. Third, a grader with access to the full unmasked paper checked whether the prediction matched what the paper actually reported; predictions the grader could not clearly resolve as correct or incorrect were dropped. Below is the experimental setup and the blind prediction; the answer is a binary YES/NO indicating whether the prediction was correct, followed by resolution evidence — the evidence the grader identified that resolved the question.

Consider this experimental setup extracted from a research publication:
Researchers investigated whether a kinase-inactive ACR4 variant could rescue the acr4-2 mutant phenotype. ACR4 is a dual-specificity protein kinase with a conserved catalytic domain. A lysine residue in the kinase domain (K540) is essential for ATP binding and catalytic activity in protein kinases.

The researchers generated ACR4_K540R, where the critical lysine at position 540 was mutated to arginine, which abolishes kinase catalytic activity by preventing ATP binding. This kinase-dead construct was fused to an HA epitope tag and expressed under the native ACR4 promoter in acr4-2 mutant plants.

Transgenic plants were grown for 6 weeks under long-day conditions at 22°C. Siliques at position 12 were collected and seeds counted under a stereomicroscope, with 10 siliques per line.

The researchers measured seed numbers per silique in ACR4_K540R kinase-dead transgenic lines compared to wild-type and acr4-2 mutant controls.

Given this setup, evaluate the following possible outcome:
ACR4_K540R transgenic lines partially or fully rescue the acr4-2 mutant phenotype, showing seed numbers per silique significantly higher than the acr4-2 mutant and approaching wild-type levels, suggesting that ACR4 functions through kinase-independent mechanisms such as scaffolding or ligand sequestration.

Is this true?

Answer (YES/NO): YES